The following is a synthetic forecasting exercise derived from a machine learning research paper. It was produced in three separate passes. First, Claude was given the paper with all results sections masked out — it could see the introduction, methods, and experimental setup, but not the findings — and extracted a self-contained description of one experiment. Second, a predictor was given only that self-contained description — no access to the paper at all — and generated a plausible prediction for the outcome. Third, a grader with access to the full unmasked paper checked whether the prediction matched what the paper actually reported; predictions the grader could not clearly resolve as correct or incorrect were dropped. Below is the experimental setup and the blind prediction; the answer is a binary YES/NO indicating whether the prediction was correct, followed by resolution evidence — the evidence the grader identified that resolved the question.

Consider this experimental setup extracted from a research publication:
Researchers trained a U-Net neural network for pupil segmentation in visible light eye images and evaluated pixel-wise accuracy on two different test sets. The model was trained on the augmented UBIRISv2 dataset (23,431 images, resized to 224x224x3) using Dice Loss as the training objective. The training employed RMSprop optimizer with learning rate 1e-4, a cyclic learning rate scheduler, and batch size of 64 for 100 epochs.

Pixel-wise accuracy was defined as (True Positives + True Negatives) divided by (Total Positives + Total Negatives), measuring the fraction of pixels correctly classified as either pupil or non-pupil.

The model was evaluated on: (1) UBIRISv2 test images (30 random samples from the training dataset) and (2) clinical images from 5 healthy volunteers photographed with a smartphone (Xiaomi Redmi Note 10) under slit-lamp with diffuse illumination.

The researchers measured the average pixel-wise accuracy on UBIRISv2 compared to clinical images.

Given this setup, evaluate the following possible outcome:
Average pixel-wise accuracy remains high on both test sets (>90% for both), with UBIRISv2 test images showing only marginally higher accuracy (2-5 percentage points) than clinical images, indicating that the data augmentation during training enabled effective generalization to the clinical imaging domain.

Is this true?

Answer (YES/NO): NO